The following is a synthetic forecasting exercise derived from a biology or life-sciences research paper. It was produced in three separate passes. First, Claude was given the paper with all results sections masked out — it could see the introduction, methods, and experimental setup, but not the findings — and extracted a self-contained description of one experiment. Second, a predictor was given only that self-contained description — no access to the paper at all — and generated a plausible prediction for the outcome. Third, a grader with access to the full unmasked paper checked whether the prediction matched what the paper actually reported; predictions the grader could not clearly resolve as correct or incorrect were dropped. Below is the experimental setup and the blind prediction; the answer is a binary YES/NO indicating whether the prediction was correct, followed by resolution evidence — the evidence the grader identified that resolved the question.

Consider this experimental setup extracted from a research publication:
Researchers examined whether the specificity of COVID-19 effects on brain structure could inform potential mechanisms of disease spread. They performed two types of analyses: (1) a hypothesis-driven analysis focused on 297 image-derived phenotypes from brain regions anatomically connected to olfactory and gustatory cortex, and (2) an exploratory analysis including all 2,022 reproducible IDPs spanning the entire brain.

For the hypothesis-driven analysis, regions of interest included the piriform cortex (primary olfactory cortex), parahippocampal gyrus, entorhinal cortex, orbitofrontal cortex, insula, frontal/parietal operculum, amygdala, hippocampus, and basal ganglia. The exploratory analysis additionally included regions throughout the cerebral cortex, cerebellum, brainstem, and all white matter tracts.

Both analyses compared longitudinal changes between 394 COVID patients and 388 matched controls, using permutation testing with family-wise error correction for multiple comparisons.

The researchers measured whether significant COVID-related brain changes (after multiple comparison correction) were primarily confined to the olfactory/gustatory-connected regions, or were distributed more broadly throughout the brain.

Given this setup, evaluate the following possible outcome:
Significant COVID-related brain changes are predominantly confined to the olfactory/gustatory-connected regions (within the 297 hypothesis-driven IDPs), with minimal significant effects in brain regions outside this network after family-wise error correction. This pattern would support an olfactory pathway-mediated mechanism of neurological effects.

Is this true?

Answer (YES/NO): YES